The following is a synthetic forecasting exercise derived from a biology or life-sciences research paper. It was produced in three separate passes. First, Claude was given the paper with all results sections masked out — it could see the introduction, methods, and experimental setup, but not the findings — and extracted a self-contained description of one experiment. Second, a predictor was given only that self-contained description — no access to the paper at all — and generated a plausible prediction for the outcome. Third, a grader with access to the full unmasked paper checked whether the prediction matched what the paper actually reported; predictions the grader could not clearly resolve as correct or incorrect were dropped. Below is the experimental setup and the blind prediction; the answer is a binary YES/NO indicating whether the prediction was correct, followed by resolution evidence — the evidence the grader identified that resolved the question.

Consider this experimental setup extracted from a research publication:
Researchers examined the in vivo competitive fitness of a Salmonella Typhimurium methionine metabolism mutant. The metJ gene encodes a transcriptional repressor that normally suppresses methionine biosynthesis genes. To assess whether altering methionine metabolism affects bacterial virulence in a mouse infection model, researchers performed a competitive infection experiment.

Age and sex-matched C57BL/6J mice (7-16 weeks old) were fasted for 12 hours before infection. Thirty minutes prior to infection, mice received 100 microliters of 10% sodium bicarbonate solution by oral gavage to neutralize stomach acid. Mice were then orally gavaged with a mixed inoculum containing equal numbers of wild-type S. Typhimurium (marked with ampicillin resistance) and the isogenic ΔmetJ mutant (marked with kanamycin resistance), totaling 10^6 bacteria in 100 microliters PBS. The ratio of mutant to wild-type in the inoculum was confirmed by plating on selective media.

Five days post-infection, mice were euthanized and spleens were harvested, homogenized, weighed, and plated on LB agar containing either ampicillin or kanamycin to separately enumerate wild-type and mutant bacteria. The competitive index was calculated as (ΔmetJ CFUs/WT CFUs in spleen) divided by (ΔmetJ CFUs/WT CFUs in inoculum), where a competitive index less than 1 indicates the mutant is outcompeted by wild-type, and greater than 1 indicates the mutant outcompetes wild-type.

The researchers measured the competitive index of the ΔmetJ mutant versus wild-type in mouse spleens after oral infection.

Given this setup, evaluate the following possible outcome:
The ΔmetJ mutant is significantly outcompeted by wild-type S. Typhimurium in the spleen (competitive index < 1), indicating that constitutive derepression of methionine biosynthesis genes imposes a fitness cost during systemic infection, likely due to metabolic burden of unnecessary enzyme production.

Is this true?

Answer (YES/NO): NO